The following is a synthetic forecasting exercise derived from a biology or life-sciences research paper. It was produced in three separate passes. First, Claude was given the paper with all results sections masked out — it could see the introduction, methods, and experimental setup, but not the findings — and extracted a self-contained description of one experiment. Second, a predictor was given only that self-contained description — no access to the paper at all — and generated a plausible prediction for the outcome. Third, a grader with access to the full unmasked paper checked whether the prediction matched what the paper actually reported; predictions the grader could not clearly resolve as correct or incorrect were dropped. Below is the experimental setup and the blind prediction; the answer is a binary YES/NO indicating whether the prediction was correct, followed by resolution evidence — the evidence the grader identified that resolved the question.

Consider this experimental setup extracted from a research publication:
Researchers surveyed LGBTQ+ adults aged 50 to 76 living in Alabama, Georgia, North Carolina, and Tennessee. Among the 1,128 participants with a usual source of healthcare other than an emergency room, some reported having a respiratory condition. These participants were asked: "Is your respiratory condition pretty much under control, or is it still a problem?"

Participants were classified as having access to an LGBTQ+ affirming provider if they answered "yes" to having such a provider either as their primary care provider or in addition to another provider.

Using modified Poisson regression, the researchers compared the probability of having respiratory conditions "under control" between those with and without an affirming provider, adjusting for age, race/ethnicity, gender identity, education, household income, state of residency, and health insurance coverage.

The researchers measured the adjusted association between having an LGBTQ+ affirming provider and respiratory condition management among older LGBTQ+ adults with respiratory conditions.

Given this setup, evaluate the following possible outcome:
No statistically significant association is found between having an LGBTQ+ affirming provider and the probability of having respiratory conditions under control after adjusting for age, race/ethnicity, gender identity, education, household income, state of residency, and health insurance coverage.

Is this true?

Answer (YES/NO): YES